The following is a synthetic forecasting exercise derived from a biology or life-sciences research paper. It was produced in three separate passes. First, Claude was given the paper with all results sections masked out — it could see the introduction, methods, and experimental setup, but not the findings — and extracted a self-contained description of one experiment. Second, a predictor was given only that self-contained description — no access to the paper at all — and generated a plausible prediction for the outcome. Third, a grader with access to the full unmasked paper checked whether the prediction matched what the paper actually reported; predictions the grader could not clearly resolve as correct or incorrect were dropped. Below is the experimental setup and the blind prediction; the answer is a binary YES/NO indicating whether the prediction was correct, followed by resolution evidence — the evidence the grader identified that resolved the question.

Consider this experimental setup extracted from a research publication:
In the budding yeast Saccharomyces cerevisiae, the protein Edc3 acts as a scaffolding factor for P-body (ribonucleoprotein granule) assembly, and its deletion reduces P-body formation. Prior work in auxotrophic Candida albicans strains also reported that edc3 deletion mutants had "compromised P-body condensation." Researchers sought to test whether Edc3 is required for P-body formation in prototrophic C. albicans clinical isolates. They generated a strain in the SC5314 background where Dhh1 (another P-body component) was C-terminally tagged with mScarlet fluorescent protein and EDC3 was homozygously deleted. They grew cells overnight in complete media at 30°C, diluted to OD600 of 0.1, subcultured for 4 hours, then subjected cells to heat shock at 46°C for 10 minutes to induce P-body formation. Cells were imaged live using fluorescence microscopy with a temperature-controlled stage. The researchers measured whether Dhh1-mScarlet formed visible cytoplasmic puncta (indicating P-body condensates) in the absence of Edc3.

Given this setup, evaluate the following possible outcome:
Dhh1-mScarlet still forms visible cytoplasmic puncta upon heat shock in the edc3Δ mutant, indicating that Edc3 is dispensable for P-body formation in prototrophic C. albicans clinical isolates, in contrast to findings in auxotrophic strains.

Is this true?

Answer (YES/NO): YES